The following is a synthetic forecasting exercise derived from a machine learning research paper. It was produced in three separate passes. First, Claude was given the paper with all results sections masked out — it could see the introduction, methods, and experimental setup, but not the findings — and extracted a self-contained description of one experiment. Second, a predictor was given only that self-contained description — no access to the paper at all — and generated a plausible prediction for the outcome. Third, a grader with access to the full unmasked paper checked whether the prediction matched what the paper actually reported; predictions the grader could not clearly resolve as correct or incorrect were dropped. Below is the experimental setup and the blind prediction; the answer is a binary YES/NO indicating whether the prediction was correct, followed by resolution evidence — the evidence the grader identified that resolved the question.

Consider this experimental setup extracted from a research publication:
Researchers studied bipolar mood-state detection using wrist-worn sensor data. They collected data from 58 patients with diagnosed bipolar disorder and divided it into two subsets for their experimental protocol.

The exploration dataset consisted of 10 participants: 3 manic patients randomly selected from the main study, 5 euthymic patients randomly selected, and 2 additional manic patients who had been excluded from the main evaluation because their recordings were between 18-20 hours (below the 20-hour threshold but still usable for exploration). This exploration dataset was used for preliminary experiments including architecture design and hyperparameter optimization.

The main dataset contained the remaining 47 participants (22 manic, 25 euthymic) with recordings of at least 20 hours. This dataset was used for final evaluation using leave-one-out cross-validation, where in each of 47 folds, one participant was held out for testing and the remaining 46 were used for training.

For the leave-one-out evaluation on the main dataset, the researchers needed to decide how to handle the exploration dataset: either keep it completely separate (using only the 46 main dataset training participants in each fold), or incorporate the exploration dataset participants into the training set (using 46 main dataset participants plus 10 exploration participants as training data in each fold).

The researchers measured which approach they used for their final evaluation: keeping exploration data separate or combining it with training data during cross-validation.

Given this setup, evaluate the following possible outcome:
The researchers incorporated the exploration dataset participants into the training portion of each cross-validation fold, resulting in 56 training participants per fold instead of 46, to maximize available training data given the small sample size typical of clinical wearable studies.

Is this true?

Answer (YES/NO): YES